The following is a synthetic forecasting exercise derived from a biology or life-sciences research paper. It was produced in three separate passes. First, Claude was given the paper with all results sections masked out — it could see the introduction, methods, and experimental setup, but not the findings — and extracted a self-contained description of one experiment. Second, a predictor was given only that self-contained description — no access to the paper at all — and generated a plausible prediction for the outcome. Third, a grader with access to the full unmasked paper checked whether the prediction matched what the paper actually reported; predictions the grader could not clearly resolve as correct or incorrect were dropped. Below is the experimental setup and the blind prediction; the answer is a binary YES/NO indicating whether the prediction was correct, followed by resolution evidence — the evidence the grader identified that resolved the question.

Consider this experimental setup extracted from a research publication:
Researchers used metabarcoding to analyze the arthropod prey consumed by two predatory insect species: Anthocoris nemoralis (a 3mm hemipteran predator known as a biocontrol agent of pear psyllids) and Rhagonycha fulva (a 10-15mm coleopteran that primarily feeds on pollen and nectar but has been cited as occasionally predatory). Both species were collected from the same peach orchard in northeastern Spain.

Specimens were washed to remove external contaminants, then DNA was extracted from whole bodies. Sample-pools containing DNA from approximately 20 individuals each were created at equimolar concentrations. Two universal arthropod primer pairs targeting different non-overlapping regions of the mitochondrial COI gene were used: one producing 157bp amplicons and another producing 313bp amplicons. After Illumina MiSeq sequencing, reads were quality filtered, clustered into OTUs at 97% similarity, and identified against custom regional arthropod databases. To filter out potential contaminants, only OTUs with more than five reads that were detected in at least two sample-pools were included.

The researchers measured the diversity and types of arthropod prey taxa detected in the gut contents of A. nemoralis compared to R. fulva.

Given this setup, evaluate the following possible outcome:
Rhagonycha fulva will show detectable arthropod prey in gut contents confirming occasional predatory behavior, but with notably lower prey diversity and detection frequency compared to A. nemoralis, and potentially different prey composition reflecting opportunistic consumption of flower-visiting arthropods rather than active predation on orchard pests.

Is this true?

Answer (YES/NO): NO